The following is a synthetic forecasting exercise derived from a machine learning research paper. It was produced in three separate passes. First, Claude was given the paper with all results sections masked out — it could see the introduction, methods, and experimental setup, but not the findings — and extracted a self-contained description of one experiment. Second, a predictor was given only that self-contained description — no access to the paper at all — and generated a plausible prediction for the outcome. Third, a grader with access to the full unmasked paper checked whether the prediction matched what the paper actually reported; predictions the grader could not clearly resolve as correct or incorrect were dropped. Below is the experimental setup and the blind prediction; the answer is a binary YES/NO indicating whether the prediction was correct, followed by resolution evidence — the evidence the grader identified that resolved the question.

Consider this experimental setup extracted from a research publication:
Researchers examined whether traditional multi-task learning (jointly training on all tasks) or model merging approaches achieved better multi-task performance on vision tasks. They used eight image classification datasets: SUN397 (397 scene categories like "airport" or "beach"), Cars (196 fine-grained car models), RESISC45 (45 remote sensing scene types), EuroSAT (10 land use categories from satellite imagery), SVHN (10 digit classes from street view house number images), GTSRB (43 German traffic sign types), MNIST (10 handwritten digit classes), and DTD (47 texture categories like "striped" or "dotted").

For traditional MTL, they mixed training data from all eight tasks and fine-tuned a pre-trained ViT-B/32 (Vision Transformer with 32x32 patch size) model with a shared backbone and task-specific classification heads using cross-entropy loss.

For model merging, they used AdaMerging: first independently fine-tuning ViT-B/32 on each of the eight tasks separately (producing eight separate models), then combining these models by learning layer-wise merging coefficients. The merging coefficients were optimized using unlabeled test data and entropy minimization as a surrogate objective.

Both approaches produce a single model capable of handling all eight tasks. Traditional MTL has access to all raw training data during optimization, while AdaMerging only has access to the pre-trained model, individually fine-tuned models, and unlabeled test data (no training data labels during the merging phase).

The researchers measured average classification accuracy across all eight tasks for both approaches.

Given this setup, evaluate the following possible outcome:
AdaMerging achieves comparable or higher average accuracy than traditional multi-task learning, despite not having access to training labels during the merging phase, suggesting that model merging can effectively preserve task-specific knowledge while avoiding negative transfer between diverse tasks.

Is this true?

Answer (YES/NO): NO